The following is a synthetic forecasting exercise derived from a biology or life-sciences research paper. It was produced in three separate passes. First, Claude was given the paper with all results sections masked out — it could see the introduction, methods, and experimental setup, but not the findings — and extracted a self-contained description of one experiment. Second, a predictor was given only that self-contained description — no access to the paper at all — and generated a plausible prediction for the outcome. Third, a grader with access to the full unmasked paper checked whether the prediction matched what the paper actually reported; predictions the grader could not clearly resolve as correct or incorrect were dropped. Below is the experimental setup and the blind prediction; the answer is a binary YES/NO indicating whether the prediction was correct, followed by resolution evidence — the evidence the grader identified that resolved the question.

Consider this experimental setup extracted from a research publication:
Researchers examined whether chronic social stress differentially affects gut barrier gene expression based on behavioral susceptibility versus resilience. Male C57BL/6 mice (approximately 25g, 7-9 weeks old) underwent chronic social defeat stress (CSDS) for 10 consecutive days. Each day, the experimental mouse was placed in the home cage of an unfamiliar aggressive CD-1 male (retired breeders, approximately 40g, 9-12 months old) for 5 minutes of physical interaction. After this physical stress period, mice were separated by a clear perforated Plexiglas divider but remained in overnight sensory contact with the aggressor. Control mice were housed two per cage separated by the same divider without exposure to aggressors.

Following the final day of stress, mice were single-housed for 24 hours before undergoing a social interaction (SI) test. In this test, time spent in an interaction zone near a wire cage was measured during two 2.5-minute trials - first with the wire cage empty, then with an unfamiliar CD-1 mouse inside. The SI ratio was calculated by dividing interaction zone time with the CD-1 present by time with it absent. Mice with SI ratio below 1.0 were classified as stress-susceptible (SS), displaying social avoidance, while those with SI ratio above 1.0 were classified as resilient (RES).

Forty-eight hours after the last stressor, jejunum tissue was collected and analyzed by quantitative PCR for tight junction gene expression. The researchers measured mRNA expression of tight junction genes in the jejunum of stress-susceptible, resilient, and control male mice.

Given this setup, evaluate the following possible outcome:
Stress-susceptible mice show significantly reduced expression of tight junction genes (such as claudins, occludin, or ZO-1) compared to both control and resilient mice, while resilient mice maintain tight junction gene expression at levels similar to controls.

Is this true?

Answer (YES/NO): NO